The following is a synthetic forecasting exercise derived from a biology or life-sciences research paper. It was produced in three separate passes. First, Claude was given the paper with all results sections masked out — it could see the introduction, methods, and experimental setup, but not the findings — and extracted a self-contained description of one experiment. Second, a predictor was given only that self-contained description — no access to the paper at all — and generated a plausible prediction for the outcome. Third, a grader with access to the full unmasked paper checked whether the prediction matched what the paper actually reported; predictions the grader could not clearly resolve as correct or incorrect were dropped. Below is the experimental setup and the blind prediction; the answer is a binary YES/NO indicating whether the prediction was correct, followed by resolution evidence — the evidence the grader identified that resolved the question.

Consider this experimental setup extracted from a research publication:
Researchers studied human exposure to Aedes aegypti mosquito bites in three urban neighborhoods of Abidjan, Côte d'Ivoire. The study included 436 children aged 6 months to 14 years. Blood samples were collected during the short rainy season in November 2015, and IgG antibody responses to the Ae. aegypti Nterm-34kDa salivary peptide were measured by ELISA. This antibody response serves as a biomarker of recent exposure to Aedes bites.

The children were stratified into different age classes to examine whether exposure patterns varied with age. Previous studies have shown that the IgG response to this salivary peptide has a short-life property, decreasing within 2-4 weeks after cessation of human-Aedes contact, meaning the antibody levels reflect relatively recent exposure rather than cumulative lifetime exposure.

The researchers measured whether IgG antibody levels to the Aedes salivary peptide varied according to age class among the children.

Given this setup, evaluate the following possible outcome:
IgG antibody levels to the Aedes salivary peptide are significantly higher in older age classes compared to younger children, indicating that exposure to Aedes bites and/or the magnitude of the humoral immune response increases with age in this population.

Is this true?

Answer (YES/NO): NO